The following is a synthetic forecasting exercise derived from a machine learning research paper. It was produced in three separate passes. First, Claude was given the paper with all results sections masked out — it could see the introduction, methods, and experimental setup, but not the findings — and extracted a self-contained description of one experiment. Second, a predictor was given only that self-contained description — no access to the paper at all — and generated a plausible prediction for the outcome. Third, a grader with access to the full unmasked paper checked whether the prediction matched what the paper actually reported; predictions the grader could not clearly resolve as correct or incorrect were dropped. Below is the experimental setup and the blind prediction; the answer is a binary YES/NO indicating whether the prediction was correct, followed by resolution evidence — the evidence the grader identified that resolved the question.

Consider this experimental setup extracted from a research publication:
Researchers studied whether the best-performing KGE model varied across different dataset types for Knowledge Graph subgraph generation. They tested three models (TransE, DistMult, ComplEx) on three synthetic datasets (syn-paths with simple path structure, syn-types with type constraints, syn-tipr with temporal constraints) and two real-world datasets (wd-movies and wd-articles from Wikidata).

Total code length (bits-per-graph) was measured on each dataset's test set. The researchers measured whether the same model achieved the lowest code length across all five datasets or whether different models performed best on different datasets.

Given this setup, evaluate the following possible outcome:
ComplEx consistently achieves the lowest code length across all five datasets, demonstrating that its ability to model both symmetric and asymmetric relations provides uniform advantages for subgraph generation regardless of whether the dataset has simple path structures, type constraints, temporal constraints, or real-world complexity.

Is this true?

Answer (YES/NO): NO